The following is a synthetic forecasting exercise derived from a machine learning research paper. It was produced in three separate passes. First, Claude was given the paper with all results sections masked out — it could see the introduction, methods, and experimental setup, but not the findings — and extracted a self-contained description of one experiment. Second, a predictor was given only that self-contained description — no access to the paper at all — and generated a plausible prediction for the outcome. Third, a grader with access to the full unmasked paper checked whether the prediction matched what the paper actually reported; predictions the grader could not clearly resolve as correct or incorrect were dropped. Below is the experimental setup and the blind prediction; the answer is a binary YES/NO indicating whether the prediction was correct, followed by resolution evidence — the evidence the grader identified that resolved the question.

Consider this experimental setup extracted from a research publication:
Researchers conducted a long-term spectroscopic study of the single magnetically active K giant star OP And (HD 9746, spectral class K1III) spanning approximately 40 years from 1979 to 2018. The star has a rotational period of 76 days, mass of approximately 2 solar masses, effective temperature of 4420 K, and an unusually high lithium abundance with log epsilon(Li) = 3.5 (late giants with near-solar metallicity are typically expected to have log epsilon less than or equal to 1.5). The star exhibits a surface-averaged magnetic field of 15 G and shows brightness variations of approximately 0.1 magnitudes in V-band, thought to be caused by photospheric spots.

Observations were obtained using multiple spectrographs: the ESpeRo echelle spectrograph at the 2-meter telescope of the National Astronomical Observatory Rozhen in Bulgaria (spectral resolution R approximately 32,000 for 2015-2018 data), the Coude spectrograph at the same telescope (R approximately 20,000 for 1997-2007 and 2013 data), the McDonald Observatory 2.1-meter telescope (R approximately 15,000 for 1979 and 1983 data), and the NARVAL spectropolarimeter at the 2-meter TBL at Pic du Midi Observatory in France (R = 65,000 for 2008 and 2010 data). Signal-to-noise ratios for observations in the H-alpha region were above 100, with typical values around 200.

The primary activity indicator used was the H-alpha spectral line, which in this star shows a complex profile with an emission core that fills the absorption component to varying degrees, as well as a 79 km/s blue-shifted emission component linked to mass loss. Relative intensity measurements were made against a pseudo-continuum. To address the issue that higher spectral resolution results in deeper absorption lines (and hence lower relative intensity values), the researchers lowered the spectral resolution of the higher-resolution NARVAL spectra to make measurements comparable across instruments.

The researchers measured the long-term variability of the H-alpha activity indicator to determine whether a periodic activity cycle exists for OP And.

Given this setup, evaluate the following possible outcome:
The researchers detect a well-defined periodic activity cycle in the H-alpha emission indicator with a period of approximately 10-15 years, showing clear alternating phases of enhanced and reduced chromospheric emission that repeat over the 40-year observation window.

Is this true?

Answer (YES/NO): NO